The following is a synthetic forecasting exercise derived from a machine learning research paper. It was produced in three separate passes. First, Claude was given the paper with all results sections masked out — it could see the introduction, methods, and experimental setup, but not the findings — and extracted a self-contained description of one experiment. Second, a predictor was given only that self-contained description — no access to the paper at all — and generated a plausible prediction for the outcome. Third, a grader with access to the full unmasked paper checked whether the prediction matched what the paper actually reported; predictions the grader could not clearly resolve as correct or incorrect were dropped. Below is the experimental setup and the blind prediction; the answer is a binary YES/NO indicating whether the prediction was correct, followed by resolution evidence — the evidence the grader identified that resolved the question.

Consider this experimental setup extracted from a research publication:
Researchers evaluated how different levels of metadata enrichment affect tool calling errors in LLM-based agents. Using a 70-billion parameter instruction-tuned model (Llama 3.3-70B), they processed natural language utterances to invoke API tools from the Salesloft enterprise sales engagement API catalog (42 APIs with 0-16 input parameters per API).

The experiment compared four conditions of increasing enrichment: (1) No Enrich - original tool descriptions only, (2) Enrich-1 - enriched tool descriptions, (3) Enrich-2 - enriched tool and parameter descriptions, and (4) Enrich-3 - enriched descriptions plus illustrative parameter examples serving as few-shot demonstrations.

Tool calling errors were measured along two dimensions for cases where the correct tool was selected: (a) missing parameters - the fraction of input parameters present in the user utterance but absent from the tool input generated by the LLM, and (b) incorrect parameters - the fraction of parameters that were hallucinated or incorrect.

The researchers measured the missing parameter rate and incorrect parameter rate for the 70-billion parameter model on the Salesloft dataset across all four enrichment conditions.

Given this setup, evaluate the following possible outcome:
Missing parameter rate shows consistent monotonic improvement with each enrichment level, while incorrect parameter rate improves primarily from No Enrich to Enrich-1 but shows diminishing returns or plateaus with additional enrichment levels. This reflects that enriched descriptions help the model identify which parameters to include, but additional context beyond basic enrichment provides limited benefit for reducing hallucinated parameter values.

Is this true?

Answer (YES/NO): NO